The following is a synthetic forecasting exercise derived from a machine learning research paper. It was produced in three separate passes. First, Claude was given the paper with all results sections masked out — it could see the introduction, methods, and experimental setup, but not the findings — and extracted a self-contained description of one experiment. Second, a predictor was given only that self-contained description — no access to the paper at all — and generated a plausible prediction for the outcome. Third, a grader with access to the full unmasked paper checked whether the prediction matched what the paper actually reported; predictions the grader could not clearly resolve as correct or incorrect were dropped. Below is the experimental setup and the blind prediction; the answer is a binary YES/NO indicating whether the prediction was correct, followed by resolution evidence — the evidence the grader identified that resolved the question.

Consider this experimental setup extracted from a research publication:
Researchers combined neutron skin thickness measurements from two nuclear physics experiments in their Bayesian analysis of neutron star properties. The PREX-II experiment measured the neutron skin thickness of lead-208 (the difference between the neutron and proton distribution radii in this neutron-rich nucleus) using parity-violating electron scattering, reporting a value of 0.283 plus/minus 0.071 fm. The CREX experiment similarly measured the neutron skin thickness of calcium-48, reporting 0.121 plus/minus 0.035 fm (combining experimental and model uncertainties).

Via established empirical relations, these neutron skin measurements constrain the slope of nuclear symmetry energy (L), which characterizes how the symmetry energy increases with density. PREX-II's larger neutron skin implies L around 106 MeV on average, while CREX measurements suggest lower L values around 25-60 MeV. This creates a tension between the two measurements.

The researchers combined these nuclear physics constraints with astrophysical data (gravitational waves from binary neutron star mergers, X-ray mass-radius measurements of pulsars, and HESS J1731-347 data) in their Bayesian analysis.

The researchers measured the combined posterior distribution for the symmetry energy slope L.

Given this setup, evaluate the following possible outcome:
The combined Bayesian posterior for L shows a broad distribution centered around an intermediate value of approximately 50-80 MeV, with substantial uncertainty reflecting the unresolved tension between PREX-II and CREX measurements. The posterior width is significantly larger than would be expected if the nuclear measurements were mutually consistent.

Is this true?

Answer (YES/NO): NO